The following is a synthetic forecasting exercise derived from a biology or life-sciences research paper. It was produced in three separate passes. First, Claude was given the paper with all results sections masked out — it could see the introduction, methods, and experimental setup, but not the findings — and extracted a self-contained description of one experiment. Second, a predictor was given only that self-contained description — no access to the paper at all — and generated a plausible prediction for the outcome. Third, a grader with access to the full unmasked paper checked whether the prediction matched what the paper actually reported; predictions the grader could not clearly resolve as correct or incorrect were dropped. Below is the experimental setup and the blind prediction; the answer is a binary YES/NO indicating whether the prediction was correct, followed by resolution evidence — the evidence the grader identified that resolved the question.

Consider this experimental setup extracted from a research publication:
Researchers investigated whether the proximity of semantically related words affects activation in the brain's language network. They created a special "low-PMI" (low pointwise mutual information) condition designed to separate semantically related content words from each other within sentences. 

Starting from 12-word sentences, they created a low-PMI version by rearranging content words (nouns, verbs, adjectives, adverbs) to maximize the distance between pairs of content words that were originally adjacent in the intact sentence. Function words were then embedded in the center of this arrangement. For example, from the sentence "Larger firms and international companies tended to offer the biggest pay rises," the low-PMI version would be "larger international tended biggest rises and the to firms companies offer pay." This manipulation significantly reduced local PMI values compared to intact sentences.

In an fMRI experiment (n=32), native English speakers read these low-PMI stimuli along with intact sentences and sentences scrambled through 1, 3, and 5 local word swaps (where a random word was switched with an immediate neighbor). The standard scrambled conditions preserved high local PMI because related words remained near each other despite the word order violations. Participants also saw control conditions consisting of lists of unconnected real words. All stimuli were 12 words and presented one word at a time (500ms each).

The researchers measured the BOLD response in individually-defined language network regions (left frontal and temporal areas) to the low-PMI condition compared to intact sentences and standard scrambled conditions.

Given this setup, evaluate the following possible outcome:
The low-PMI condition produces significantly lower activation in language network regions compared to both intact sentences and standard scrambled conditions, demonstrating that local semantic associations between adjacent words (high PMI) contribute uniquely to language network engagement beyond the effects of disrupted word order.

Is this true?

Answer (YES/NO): YES